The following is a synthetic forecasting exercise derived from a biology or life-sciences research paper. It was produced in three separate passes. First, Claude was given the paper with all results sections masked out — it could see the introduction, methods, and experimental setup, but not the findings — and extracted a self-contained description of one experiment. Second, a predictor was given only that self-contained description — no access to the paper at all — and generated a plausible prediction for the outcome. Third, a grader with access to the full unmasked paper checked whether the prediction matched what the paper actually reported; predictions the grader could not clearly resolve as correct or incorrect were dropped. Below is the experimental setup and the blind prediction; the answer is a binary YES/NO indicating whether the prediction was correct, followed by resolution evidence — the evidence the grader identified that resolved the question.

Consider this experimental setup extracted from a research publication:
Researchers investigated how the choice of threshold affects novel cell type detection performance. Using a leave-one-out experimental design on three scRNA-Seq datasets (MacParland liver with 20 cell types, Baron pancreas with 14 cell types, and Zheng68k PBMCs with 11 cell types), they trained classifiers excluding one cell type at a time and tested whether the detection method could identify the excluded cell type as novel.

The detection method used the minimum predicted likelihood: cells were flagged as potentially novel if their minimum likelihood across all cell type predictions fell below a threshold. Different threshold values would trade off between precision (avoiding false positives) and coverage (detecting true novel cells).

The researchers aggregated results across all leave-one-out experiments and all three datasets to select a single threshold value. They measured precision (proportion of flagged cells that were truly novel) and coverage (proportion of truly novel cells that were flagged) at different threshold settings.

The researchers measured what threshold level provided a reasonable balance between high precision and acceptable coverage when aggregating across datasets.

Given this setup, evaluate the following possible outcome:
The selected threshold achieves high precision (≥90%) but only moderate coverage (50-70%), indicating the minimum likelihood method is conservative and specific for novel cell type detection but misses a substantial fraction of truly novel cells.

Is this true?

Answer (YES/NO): NO